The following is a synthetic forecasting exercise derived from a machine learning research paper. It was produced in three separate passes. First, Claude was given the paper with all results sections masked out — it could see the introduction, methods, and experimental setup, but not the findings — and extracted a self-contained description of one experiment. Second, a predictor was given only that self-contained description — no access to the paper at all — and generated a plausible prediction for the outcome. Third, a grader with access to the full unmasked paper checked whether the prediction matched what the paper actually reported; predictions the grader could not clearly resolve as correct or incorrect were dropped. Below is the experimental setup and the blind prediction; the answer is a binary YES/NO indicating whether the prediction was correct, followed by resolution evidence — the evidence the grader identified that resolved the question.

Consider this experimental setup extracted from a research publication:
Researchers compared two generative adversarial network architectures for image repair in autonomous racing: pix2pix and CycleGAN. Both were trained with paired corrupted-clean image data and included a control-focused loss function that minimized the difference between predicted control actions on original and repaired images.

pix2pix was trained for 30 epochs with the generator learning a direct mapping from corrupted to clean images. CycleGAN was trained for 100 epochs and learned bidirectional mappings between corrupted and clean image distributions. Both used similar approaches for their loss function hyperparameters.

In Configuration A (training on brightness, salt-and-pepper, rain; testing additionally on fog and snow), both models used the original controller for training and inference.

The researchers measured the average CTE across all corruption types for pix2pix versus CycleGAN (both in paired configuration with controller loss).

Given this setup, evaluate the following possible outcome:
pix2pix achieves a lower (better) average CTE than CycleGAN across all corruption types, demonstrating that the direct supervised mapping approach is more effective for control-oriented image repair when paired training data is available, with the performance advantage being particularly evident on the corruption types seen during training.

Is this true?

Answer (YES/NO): NO